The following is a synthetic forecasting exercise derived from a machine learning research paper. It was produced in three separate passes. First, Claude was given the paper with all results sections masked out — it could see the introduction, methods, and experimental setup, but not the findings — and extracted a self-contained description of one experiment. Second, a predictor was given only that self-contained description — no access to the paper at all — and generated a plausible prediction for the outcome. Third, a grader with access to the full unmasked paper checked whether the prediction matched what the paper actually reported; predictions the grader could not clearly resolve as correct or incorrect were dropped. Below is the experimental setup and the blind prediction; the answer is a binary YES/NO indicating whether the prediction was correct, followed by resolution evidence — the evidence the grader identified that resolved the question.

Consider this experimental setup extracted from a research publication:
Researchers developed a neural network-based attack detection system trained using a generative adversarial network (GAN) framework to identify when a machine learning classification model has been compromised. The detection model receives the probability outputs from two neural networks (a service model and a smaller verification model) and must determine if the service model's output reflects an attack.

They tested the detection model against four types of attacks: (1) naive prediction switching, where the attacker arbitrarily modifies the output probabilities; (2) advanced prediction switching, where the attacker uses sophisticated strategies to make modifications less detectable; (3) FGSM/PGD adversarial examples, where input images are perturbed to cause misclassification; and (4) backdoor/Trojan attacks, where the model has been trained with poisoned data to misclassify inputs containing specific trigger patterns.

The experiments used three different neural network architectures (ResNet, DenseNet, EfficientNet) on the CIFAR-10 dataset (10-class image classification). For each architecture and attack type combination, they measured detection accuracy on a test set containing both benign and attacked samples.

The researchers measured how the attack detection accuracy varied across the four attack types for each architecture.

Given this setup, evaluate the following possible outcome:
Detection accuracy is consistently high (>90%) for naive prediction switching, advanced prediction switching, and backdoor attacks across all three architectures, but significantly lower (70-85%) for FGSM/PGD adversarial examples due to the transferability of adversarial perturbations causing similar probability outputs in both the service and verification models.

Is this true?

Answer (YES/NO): NO